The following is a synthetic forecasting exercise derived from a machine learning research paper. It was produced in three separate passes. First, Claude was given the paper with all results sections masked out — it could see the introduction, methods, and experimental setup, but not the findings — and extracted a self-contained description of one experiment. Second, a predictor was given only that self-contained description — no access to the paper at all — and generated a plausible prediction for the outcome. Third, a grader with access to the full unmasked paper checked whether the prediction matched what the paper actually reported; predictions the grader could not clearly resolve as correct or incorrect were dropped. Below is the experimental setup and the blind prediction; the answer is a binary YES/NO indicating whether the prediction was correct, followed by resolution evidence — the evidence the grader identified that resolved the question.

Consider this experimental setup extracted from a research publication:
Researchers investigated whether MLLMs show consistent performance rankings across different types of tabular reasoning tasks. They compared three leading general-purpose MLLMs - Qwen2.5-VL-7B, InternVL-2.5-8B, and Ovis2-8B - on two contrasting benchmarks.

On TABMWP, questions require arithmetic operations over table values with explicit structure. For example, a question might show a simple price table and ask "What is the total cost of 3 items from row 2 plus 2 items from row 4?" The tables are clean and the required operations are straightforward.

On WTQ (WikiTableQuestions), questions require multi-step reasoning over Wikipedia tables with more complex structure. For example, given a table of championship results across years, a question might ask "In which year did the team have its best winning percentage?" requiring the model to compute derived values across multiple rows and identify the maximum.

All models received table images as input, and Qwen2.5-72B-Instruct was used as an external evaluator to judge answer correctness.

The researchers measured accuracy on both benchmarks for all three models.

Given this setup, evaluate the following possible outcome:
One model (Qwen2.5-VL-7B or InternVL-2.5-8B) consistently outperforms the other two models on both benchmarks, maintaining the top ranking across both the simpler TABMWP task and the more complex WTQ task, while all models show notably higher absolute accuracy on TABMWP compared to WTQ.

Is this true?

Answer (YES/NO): YES